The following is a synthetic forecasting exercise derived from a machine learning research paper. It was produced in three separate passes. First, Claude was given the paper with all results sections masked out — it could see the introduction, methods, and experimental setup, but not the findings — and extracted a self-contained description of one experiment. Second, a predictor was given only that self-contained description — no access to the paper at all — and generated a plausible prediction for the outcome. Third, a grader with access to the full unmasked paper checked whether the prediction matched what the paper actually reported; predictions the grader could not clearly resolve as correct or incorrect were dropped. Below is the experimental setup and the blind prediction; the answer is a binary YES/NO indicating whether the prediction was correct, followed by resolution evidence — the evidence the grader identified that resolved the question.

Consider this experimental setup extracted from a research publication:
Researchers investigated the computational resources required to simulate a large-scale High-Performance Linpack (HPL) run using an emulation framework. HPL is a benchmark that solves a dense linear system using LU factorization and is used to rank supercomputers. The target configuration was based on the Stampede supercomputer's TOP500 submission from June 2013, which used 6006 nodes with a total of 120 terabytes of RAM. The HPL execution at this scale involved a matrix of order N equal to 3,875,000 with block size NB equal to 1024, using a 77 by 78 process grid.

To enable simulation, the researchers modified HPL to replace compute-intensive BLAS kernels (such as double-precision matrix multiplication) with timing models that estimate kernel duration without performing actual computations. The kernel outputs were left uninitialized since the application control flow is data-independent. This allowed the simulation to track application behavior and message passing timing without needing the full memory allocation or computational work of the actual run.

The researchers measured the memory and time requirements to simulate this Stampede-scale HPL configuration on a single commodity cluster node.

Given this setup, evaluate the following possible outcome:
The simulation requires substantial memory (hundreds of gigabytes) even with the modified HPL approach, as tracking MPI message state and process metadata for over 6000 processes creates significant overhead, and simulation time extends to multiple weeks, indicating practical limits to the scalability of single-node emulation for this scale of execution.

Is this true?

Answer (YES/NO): NO